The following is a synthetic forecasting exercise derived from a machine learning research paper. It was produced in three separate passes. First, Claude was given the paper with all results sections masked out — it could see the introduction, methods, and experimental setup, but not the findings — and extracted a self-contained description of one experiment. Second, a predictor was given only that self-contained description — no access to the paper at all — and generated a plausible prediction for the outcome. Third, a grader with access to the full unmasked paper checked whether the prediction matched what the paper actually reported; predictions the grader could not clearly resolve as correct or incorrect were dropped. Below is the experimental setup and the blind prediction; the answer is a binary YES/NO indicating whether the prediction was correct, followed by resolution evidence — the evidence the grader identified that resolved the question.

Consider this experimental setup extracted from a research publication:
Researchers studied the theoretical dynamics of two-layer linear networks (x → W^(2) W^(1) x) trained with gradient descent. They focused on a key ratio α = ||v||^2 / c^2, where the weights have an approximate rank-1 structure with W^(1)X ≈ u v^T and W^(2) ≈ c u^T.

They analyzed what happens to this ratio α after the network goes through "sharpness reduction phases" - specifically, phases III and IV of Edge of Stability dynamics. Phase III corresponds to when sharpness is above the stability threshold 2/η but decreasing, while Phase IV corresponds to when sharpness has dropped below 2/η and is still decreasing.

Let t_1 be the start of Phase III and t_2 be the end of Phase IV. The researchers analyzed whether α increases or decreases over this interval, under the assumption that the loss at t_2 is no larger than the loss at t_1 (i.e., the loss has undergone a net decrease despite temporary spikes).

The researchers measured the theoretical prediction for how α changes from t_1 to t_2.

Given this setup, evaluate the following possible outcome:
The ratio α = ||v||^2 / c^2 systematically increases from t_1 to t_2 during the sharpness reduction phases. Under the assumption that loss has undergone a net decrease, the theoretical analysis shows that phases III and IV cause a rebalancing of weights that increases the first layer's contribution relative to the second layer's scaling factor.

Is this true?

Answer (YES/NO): YES